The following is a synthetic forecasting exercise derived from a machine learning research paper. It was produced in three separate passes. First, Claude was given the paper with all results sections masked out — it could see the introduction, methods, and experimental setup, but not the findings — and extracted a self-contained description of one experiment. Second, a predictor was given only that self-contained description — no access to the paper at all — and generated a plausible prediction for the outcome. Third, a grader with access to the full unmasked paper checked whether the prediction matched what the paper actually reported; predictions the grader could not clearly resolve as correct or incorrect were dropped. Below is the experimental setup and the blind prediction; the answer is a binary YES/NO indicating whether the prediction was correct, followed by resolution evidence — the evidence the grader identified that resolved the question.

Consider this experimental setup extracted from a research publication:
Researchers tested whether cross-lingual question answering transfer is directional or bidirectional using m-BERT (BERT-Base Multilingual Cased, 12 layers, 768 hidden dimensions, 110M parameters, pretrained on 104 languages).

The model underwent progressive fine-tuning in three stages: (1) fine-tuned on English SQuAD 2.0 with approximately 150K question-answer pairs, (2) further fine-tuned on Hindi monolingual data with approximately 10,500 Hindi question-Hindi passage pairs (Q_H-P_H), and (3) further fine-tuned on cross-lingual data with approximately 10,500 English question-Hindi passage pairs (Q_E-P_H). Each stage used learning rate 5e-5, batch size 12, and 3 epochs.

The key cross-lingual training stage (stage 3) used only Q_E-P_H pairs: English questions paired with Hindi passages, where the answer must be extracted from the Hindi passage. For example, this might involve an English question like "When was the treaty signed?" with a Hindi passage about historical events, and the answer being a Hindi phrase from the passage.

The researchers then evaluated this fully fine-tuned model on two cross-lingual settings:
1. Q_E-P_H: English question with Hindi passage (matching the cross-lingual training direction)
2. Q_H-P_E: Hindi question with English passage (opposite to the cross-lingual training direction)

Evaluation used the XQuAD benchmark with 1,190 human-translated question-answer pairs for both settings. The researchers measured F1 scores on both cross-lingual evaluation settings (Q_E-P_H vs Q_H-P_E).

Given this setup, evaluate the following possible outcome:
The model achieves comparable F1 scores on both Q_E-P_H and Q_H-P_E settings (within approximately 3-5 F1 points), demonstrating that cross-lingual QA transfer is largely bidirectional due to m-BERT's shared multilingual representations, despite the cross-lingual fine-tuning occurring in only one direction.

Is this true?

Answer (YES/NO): NO